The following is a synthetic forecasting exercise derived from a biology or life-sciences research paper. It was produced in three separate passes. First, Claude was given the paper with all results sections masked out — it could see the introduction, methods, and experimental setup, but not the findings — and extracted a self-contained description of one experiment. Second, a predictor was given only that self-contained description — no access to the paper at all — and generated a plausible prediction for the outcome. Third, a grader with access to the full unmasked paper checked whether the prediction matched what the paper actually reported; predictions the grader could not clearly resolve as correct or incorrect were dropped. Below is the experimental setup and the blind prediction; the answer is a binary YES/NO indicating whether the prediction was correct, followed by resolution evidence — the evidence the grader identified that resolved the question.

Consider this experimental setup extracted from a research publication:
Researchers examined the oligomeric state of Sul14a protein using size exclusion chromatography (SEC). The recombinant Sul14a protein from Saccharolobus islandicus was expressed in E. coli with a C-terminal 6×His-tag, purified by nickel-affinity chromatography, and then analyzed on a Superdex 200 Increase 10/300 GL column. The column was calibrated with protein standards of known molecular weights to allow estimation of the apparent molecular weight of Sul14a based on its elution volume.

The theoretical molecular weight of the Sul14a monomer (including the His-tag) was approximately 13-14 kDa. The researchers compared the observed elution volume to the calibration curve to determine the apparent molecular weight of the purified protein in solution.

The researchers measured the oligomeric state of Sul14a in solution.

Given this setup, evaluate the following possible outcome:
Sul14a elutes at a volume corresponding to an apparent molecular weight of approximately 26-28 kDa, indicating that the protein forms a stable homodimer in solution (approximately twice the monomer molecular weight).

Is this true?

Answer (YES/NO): YES